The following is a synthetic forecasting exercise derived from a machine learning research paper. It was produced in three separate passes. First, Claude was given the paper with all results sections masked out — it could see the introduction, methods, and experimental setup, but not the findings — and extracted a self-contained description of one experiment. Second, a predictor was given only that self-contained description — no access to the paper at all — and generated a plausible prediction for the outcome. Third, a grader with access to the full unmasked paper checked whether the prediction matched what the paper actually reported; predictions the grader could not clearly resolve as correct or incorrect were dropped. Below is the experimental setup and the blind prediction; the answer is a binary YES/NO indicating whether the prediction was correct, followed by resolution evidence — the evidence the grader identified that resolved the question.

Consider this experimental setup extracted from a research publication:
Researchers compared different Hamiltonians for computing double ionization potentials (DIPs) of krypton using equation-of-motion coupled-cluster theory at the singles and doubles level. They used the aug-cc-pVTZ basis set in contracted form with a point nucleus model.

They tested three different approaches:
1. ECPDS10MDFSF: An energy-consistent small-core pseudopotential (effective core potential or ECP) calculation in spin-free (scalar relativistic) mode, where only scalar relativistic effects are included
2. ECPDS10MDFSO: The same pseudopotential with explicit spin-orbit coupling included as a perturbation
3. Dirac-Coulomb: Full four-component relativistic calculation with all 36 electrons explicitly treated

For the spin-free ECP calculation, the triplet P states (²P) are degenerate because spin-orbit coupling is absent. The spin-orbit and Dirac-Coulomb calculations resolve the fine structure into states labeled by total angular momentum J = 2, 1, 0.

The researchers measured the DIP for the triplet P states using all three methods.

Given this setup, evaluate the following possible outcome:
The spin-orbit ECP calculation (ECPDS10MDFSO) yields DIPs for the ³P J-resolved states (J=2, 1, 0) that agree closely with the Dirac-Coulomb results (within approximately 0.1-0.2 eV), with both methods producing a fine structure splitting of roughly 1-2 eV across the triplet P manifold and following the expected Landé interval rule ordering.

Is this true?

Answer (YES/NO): NO